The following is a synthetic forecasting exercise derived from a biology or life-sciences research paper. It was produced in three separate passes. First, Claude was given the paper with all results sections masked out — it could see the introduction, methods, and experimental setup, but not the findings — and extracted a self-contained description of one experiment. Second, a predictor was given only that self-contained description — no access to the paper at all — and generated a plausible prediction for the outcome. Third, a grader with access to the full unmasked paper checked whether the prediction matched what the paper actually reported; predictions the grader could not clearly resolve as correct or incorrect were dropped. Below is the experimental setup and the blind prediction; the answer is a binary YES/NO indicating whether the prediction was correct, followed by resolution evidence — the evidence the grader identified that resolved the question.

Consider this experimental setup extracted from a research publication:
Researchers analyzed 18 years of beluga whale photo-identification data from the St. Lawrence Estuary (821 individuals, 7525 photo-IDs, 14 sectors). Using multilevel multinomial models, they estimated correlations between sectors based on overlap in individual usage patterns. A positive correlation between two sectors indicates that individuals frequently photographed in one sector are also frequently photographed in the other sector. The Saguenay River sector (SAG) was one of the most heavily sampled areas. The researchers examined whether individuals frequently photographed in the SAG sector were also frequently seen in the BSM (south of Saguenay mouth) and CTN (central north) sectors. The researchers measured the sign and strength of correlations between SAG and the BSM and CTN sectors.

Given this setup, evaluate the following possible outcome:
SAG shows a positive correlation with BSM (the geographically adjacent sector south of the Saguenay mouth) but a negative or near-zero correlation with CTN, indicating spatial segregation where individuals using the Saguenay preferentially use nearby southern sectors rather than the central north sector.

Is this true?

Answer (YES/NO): NO